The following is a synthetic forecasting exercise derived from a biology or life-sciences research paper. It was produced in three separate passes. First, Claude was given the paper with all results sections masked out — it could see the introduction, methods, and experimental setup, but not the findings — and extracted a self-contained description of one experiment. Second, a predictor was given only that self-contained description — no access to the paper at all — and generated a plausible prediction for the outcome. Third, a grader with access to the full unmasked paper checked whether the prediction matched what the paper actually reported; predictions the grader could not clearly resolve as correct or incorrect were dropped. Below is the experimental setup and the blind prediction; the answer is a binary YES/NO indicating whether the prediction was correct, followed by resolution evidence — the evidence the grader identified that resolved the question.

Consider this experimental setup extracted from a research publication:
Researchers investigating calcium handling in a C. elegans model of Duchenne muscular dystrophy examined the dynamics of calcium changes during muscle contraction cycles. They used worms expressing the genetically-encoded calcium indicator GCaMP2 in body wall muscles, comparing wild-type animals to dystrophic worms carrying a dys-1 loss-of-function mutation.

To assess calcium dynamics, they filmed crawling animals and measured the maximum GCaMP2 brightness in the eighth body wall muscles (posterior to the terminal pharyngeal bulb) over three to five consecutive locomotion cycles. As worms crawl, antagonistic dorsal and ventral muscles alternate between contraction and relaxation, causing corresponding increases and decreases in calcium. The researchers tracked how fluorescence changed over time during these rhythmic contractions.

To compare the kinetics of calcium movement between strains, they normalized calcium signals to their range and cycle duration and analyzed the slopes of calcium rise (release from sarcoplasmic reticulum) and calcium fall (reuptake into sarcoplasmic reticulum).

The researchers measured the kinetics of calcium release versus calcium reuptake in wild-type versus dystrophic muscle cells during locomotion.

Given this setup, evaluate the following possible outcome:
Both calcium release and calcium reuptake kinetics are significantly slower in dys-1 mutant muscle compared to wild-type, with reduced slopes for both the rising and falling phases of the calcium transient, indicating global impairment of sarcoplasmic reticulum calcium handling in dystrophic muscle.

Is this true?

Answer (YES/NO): NO